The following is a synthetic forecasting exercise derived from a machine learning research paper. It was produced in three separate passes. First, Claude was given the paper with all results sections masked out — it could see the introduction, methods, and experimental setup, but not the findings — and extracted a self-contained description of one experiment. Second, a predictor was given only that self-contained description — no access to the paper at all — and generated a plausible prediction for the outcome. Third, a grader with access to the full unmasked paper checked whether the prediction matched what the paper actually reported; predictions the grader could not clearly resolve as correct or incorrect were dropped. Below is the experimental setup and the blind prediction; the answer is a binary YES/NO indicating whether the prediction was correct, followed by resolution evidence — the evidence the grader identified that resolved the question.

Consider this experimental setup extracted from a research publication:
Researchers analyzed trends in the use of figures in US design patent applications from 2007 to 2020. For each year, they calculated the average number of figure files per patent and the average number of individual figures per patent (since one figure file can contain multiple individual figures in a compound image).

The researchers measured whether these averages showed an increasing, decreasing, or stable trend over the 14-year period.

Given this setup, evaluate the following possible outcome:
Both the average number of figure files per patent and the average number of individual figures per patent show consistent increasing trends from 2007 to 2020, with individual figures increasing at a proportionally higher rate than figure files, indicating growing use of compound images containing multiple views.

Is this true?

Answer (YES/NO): NO